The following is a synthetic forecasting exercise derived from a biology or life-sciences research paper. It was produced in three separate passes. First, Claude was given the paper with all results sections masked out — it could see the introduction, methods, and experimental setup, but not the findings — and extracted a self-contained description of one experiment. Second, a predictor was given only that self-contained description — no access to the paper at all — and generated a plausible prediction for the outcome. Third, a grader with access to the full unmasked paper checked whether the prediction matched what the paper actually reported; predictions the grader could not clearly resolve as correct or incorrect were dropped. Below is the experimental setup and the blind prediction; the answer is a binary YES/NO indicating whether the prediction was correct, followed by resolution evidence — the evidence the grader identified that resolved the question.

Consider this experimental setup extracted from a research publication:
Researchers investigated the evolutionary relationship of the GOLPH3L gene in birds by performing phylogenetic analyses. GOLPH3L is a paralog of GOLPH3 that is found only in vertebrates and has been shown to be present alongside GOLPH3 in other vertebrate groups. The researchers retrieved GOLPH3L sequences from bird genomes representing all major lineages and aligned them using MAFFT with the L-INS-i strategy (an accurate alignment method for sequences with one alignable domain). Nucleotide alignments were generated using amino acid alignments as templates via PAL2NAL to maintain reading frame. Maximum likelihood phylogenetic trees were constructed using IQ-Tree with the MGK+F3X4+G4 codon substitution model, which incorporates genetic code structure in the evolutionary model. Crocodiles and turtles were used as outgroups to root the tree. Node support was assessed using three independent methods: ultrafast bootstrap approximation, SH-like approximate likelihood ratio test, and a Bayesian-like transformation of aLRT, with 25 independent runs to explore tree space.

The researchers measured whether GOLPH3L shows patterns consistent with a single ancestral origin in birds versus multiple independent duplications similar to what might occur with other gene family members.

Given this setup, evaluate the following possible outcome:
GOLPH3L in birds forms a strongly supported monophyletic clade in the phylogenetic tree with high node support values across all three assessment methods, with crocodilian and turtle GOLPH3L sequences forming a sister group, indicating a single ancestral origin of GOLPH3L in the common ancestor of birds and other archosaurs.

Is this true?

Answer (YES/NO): NO